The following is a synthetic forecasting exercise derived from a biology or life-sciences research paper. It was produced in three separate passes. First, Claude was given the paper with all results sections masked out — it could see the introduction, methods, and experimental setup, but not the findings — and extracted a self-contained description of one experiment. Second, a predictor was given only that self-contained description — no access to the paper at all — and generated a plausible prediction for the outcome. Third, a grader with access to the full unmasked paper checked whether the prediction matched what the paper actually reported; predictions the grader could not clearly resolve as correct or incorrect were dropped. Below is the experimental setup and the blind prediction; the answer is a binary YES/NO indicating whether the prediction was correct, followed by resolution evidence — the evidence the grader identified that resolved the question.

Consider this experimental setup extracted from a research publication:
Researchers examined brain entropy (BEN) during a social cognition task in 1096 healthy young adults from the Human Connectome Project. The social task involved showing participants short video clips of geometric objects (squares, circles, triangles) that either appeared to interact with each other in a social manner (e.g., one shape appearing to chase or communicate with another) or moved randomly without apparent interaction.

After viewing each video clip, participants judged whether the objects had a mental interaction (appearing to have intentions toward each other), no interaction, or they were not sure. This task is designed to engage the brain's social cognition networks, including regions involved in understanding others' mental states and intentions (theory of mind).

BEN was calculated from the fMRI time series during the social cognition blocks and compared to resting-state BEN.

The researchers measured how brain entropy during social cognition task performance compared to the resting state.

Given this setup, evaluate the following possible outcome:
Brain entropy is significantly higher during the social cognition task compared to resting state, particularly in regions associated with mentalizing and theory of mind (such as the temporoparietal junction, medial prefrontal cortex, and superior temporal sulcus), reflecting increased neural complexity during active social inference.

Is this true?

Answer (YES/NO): NO